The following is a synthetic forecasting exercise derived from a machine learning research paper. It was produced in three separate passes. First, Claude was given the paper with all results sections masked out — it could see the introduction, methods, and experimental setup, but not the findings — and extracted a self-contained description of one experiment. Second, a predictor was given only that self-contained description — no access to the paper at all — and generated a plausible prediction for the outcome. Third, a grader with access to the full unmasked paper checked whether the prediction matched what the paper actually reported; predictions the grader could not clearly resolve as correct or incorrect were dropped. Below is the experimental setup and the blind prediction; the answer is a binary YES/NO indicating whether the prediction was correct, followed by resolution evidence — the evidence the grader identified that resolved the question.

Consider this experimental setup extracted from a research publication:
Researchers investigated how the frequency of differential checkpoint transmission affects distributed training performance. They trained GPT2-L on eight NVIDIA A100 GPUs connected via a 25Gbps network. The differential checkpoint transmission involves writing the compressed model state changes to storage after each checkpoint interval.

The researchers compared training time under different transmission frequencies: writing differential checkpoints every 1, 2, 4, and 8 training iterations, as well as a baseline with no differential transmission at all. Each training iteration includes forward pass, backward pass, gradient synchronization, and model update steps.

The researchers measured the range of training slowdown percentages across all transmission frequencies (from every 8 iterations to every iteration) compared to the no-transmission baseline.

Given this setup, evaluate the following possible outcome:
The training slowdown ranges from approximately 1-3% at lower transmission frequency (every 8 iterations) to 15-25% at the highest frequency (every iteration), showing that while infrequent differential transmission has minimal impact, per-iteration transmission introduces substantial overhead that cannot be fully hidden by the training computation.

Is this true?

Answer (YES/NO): NO